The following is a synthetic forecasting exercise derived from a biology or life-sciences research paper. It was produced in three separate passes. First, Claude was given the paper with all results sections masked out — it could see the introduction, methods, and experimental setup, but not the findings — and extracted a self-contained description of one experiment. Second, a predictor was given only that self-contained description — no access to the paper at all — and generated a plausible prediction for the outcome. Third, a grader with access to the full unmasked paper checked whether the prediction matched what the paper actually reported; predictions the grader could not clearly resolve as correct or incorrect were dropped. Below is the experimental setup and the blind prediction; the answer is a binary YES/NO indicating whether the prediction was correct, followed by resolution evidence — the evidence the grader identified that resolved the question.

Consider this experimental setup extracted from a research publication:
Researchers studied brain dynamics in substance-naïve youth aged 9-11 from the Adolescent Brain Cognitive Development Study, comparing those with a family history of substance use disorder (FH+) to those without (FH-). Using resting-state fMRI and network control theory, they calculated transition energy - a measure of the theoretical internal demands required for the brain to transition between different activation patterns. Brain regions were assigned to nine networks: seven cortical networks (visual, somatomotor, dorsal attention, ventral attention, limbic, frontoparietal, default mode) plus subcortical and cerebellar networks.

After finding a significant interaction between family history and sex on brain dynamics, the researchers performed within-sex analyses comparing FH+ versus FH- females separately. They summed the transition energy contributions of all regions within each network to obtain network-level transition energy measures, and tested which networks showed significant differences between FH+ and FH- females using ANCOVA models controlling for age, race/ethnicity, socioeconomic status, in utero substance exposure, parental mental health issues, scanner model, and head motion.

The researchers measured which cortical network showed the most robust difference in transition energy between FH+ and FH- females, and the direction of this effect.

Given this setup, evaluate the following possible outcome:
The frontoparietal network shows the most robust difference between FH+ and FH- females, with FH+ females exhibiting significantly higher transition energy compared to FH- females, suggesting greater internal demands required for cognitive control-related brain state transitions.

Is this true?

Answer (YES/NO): NO